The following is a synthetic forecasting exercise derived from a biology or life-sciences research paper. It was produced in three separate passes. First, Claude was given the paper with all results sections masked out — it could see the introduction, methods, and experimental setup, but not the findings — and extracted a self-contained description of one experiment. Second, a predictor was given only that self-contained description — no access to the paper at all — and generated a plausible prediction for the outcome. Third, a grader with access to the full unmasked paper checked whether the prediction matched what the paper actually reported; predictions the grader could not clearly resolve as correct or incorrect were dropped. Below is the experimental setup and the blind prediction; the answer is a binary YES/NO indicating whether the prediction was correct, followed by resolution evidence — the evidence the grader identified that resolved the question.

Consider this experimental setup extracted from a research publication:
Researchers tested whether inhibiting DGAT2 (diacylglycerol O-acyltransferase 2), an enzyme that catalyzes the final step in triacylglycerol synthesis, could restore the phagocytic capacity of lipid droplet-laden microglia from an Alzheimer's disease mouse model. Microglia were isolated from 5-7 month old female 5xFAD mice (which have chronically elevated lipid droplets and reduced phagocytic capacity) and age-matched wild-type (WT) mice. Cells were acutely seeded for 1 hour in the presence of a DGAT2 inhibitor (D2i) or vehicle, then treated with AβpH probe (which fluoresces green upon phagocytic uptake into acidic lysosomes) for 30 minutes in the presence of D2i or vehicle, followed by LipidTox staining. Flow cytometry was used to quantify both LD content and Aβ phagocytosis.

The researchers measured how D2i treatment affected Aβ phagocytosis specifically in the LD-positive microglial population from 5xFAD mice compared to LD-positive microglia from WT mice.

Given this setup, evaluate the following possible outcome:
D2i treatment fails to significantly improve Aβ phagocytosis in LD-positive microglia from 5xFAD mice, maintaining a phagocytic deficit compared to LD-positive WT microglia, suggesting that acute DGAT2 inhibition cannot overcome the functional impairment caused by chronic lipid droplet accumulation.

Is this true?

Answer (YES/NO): NO